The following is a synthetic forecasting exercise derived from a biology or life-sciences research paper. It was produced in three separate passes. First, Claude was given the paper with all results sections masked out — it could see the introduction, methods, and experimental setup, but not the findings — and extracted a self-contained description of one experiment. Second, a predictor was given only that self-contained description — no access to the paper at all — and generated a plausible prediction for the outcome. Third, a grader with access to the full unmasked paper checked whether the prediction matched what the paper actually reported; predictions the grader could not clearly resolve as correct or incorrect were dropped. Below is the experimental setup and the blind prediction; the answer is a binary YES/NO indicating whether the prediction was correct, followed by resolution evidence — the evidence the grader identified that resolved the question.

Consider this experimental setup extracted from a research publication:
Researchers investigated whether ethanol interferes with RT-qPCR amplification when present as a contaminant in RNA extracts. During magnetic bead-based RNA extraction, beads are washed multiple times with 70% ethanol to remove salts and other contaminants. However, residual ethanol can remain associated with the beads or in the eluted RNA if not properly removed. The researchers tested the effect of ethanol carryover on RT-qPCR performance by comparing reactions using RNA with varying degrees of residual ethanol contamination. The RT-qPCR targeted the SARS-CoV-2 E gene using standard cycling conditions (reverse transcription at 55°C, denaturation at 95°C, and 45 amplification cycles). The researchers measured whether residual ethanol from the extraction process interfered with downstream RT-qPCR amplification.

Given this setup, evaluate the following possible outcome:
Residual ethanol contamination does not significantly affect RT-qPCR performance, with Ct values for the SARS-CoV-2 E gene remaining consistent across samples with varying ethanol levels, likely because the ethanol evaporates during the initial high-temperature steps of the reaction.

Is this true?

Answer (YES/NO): NO